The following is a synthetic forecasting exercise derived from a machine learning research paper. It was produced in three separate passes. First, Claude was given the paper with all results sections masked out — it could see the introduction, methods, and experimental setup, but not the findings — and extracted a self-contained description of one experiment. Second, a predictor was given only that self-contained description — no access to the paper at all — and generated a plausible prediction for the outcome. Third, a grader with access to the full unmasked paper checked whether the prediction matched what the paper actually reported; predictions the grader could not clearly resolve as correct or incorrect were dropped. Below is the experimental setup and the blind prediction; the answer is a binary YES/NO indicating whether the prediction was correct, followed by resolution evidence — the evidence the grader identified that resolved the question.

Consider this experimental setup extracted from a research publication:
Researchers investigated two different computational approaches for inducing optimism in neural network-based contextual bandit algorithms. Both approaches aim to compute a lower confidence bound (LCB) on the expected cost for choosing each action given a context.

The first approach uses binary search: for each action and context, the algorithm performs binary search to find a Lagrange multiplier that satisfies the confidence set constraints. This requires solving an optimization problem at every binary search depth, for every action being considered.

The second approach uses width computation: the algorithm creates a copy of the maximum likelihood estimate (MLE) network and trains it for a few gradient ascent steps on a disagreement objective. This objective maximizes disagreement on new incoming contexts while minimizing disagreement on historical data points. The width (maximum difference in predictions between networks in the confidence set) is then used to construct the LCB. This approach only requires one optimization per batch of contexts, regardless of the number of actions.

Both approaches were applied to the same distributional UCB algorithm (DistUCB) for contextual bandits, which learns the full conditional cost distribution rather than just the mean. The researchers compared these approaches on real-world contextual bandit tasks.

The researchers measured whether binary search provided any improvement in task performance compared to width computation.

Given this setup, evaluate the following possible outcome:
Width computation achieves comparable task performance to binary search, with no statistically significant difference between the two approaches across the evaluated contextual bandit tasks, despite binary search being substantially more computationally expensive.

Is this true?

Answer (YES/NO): YES